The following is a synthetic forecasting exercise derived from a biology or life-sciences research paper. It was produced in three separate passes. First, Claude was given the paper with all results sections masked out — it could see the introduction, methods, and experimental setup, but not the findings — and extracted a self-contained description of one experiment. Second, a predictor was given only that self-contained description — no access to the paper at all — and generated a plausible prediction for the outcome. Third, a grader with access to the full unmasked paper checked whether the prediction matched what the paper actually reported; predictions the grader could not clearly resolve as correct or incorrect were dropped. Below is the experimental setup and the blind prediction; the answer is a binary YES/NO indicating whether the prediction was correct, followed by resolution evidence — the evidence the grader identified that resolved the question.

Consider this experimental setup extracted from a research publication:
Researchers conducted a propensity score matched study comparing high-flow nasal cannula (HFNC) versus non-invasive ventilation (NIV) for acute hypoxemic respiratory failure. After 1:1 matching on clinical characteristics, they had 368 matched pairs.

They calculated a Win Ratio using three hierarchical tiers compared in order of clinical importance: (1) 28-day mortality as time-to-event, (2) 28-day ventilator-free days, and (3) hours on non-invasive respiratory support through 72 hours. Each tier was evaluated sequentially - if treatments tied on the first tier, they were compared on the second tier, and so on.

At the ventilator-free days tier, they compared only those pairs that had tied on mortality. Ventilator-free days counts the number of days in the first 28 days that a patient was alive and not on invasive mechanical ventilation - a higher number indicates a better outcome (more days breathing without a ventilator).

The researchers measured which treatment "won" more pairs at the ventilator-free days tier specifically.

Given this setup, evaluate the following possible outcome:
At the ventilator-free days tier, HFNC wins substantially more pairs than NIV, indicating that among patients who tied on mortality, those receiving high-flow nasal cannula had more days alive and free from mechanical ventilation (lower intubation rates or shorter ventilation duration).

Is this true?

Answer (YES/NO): NO